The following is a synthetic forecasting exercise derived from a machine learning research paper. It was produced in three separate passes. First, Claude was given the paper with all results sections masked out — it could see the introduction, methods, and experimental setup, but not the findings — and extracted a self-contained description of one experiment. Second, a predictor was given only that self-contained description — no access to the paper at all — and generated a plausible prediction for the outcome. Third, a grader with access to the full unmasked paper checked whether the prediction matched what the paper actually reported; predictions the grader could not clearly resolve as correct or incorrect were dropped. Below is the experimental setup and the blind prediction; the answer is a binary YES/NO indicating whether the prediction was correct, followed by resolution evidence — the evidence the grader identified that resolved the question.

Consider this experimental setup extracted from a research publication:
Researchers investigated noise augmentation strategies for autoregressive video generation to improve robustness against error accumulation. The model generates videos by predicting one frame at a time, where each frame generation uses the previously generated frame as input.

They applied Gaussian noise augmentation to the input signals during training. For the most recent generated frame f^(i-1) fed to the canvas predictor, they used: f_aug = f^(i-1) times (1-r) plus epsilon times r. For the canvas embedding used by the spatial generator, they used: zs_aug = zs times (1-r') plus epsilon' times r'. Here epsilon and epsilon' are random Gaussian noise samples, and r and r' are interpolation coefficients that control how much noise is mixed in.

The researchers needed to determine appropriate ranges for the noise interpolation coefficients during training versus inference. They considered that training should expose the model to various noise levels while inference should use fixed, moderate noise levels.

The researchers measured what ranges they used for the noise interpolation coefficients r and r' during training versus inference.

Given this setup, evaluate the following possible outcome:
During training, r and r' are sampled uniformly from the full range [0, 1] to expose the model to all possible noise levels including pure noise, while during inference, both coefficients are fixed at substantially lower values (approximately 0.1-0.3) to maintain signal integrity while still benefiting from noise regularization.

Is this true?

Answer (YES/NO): NO